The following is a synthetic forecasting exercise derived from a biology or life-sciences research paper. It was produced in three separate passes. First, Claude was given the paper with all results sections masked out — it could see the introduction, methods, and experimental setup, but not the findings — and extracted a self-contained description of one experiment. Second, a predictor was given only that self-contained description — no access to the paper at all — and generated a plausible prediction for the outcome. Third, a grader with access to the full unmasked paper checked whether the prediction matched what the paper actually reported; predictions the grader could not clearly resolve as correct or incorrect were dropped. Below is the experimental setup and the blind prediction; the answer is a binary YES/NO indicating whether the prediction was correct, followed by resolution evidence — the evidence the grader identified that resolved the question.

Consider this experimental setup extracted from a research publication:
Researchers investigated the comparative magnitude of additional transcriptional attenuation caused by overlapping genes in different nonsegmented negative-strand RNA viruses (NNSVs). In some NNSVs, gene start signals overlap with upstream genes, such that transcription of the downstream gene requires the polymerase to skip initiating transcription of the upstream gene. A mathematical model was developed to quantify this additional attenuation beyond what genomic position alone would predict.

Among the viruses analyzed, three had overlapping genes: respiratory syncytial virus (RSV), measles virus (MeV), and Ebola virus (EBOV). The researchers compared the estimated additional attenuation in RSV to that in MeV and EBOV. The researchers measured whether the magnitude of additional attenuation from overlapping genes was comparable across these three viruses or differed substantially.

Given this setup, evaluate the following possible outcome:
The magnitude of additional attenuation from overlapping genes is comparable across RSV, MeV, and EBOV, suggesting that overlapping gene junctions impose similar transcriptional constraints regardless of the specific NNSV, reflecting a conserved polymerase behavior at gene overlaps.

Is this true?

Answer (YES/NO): NO